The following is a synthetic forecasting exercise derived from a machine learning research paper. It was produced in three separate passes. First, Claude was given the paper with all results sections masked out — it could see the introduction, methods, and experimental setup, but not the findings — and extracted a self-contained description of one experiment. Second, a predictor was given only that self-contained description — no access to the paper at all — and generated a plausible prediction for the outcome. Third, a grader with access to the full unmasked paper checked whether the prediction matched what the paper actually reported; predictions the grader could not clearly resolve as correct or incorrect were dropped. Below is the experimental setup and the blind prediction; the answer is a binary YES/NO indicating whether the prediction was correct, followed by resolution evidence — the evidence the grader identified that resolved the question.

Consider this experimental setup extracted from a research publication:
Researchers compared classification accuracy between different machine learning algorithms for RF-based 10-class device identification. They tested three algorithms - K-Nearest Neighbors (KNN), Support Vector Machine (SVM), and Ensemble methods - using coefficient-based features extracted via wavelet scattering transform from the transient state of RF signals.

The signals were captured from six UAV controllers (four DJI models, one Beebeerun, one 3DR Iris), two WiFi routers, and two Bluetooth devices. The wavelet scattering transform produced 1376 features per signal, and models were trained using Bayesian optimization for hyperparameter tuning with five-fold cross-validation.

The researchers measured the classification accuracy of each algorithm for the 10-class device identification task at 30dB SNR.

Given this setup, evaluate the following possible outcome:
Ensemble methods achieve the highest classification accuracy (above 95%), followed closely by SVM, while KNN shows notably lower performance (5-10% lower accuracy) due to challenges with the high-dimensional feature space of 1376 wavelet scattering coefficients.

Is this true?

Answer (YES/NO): NO